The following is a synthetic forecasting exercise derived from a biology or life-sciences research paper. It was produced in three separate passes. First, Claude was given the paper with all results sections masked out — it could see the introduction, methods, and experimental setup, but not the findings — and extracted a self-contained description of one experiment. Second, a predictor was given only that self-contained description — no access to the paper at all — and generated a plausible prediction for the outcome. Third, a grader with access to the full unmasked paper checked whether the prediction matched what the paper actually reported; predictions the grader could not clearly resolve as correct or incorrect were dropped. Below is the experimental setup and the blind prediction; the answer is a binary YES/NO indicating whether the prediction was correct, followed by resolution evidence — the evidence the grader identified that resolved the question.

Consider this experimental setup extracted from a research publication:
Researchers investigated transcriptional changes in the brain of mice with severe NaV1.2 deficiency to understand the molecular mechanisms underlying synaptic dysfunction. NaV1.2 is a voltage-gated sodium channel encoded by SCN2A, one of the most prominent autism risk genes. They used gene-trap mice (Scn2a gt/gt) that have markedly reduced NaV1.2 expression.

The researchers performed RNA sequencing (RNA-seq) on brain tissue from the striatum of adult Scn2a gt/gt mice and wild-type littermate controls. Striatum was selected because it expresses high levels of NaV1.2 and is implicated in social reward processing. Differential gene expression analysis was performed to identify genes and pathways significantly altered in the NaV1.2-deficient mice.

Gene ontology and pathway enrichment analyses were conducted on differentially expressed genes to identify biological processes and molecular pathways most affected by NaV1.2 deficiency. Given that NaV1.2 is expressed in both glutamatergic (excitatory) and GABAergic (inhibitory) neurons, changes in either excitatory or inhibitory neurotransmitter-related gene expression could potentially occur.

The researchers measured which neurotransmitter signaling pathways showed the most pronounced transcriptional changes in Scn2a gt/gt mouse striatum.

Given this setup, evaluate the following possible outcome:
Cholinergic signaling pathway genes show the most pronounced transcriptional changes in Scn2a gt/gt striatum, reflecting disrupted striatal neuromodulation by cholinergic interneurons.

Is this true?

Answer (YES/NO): NO